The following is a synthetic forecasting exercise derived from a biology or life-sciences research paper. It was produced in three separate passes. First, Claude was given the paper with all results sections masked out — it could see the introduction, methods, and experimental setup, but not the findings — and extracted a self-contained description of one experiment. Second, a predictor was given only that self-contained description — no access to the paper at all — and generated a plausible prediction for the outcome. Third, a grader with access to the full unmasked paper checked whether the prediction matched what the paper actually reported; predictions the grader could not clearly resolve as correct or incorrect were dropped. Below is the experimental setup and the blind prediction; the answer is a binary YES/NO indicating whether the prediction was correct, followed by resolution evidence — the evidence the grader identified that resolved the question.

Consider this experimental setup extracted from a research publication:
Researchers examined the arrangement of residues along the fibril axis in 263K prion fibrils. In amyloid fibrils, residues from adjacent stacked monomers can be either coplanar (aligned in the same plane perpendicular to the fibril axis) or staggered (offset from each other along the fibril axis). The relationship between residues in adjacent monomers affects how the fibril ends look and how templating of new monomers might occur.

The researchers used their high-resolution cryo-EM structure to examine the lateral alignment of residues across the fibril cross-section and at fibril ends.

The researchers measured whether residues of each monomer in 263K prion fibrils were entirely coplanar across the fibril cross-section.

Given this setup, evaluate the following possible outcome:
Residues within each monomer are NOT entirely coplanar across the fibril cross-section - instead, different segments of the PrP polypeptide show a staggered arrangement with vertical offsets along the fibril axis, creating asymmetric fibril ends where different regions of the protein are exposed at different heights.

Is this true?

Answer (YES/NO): YES